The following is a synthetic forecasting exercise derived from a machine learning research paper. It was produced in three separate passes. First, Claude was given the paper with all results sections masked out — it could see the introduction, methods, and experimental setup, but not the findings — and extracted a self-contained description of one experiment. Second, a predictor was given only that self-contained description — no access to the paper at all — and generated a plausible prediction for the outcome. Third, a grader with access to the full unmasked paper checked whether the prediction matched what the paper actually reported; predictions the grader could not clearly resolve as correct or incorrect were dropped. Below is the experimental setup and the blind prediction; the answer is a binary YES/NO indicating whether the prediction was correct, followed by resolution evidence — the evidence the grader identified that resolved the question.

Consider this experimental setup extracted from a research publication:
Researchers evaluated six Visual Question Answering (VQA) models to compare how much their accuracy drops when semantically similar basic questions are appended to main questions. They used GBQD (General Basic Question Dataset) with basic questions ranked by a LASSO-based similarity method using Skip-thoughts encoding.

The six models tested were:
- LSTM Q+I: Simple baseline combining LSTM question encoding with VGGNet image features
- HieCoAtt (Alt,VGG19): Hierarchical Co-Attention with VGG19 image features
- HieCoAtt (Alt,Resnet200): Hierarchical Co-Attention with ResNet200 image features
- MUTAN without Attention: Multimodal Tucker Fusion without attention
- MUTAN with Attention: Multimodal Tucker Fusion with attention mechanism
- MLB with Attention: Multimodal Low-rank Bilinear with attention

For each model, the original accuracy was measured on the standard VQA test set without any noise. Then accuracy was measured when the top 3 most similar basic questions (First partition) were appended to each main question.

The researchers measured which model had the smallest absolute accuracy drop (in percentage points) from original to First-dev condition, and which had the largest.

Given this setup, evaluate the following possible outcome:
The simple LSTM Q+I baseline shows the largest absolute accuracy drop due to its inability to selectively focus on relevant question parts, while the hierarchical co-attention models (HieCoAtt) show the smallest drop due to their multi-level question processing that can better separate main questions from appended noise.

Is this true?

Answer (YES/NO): YES